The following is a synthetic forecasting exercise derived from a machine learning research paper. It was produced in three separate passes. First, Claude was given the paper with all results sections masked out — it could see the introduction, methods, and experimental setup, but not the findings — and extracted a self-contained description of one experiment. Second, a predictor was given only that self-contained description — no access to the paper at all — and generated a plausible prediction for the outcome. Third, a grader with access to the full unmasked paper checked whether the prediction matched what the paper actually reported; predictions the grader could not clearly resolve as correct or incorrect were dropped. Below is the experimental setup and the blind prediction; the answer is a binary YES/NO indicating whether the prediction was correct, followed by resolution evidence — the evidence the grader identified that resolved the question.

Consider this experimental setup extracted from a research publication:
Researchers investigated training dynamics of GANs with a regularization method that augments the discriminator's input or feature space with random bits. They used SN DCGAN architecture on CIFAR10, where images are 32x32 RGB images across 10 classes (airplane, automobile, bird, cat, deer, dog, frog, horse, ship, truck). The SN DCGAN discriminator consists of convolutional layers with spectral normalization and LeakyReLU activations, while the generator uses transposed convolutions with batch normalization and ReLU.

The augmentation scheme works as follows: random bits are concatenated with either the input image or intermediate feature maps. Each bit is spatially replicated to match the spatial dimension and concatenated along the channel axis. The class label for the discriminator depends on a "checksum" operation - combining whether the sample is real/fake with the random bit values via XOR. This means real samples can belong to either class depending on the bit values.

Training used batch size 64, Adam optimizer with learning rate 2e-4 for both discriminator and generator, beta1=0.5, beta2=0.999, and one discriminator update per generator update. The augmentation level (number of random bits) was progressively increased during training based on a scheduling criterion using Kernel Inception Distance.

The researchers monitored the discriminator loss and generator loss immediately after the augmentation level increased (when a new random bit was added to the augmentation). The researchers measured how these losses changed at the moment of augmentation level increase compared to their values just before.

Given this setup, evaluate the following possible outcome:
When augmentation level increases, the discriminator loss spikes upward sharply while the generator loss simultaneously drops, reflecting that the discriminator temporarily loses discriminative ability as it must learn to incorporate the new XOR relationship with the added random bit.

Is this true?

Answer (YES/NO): YES